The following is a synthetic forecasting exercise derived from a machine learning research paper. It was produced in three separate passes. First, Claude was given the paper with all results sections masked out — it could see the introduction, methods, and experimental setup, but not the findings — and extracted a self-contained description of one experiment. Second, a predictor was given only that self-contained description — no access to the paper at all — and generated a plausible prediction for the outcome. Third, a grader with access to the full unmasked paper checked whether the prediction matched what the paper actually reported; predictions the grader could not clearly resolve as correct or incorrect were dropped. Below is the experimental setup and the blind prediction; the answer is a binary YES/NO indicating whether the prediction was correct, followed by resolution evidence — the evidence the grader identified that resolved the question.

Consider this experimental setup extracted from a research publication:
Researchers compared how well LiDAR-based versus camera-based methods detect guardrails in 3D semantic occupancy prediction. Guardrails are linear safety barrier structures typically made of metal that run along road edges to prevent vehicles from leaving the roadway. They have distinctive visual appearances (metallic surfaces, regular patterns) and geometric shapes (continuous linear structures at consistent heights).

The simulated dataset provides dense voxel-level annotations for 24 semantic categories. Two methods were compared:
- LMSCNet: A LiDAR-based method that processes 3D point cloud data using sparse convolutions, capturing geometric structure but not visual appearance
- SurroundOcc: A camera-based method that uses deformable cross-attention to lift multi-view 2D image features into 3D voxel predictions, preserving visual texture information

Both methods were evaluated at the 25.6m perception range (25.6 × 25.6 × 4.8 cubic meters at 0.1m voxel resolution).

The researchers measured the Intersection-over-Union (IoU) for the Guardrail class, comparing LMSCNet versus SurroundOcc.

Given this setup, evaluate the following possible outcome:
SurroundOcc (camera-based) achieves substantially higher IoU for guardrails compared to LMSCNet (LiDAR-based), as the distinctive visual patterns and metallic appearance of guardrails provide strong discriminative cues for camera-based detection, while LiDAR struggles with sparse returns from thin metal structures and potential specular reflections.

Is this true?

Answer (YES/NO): YES